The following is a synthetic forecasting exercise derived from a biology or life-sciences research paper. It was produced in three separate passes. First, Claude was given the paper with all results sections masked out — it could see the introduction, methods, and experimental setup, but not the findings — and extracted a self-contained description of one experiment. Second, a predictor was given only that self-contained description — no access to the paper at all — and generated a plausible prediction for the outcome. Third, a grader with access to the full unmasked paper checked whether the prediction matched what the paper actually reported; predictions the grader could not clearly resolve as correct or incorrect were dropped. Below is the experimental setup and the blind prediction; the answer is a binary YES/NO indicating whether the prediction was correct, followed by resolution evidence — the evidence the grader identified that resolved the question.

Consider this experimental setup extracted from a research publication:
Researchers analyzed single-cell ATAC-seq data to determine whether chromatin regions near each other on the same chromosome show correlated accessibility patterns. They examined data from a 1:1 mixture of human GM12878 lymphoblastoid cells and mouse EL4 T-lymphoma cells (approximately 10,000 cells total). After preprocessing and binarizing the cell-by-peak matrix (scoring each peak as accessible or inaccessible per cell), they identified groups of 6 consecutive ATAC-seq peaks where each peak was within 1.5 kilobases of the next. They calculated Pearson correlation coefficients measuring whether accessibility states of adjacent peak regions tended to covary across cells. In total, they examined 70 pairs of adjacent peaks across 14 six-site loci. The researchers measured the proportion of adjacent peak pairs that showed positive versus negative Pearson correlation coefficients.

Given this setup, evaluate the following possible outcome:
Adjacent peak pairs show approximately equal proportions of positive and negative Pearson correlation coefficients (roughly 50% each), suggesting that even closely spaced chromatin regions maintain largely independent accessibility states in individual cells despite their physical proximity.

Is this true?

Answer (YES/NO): NO